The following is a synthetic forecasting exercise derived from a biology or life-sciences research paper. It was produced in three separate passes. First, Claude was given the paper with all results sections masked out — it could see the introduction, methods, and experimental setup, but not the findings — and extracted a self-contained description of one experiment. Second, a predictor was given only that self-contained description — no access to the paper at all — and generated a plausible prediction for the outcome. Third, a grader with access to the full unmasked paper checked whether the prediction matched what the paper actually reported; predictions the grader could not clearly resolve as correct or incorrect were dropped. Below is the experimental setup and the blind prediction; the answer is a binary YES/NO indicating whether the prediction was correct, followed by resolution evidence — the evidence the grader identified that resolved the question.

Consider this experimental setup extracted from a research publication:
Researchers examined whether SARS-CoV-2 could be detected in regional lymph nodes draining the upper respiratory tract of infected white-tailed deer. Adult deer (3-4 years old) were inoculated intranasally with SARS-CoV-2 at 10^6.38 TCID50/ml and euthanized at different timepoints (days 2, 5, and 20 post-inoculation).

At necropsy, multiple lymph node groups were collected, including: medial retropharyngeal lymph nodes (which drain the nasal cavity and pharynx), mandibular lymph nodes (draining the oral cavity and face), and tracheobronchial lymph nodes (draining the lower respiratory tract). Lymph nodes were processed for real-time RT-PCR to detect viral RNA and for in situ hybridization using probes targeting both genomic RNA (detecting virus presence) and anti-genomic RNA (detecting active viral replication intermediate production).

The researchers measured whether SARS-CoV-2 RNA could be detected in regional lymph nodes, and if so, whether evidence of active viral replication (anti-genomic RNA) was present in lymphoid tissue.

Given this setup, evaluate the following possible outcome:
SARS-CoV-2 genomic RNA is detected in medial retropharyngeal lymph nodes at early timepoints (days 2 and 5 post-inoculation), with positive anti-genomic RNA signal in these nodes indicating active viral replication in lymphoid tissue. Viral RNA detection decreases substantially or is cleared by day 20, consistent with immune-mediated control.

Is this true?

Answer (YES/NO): YES